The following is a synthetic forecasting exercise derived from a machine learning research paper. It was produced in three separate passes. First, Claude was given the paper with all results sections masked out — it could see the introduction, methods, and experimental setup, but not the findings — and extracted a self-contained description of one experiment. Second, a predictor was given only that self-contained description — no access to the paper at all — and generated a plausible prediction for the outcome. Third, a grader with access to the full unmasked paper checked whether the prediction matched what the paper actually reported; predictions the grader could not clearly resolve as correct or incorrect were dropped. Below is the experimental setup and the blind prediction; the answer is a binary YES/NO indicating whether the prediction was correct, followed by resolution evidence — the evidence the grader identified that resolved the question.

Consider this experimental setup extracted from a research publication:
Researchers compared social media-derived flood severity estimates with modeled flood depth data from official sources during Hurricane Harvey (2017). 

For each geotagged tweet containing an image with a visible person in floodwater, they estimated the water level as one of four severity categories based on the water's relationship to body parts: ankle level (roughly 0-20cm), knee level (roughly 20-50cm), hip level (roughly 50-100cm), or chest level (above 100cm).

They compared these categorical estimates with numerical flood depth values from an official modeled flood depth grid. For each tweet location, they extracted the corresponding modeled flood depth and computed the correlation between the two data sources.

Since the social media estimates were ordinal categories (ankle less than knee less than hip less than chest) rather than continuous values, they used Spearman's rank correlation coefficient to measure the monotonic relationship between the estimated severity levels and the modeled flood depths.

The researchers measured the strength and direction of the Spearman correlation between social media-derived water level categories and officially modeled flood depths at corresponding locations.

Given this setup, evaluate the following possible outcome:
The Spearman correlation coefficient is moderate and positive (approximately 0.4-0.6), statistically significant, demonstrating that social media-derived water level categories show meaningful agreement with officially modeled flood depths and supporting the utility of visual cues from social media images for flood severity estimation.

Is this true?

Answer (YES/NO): NO